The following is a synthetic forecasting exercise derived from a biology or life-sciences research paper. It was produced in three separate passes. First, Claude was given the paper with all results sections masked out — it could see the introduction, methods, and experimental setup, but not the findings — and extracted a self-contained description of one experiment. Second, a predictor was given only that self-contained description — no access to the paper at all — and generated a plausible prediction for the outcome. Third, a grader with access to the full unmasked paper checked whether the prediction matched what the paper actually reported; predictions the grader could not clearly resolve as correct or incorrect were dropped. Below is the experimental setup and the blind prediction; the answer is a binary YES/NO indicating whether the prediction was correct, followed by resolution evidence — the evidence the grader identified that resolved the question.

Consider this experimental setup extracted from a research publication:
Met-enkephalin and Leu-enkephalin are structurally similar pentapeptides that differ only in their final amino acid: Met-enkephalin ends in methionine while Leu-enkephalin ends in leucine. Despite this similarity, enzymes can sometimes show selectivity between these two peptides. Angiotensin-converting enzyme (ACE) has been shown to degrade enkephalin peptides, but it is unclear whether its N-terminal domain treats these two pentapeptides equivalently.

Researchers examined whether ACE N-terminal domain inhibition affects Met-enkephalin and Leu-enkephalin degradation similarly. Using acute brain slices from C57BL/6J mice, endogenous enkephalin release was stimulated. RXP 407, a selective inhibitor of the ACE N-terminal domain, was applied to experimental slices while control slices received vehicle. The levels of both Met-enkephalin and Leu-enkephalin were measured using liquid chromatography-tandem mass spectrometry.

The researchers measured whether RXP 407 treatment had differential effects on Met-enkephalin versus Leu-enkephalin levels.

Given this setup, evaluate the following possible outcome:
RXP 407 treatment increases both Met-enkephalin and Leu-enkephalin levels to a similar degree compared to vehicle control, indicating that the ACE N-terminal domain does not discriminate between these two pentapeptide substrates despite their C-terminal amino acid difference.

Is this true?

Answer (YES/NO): NO